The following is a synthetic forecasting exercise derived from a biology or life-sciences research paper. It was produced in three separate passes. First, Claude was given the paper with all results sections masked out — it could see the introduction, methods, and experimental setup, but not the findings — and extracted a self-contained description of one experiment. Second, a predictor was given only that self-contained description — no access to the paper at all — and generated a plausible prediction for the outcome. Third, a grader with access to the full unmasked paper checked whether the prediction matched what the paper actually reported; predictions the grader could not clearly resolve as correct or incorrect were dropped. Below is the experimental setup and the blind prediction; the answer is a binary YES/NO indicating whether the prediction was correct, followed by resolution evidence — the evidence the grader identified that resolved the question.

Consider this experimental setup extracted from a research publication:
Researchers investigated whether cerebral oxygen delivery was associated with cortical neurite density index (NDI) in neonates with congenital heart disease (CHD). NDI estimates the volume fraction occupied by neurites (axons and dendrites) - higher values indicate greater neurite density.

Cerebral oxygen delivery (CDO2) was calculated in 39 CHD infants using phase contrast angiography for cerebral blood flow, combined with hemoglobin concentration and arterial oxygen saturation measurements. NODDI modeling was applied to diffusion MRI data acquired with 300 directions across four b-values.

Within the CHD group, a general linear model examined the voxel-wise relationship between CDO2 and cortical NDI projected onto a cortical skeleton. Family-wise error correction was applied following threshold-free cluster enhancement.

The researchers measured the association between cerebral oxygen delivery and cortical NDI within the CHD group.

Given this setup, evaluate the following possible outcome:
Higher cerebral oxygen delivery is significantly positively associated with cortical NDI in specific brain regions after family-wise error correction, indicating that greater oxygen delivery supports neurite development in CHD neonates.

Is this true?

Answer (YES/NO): NO